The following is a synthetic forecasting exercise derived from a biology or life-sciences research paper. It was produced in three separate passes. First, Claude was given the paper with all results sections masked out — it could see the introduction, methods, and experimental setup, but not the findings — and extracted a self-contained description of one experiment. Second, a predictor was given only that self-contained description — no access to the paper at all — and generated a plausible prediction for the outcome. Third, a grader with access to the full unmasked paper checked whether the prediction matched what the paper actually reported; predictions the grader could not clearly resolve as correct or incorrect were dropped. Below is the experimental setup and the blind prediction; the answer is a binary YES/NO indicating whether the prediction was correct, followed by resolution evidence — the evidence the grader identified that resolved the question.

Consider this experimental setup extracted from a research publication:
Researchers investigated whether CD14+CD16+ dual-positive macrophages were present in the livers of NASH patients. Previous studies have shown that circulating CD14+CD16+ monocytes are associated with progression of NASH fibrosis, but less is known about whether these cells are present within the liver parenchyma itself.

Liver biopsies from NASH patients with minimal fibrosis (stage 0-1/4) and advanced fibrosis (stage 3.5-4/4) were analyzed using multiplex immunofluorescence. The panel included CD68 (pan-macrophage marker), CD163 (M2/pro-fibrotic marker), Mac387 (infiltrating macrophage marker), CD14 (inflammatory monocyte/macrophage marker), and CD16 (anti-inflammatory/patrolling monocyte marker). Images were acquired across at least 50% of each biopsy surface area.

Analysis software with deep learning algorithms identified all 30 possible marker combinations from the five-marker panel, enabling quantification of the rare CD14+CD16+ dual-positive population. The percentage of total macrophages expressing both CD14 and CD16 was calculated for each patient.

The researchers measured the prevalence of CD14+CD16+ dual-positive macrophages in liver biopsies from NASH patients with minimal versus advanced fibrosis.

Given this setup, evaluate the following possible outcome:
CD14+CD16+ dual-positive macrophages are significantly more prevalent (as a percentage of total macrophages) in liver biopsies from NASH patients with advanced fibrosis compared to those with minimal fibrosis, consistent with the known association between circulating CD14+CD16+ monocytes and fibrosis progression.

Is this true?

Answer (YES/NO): NO